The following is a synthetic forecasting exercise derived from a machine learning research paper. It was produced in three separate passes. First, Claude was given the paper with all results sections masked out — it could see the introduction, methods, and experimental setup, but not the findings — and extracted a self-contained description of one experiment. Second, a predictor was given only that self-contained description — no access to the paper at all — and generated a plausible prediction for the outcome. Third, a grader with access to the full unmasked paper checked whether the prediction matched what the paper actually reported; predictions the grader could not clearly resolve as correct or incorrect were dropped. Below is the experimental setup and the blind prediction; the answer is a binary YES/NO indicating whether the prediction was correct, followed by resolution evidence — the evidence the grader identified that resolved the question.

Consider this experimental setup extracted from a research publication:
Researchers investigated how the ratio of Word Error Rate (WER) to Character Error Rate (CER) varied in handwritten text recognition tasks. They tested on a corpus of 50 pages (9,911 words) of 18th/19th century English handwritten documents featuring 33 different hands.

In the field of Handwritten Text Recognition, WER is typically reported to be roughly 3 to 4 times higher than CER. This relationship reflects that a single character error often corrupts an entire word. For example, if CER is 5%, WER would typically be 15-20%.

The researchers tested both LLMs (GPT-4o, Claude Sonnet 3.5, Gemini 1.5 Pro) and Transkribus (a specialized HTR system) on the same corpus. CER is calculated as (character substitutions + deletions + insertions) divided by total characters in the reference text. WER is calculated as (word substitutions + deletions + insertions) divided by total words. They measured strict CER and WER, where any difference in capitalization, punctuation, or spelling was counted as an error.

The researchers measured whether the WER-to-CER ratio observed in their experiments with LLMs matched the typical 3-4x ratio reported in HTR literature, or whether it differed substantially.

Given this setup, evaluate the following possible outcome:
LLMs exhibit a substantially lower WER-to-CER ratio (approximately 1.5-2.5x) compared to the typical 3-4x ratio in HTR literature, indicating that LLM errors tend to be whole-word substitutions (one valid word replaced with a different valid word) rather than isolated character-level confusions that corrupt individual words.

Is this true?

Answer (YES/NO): NO